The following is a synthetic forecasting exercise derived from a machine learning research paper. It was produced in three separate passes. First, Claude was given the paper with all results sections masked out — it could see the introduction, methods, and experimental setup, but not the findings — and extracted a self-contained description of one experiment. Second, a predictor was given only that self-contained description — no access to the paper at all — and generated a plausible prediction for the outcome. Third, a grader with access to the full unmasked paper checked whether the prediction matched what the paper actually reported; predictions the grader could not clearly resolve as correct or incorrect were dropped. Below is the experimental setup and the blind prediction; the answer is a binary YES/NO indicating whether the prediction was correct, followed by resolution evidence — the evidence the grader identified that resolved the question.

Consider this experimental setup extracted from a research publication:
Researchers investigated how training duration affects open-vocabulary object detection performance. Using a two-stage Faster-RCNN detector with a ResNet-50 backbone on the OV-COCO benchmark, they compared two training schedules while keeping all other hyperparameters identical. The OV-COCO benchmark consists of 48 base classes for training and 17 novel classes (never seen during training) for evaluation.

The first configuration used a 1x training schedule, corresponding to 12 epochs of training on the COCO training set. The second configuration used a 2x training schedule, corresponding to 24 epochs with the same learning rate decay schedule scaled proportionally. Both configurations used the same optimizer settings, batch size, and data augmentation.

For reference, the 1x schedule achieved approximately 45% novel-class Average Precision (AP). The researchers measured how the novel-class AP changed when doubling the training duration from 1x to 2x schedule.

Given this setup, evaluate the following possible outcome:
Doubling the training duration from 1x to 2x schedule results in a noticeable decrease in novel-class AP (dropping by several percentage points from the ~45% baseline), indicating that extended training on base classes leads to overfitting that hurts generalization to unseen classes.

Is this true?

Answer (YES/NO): NO